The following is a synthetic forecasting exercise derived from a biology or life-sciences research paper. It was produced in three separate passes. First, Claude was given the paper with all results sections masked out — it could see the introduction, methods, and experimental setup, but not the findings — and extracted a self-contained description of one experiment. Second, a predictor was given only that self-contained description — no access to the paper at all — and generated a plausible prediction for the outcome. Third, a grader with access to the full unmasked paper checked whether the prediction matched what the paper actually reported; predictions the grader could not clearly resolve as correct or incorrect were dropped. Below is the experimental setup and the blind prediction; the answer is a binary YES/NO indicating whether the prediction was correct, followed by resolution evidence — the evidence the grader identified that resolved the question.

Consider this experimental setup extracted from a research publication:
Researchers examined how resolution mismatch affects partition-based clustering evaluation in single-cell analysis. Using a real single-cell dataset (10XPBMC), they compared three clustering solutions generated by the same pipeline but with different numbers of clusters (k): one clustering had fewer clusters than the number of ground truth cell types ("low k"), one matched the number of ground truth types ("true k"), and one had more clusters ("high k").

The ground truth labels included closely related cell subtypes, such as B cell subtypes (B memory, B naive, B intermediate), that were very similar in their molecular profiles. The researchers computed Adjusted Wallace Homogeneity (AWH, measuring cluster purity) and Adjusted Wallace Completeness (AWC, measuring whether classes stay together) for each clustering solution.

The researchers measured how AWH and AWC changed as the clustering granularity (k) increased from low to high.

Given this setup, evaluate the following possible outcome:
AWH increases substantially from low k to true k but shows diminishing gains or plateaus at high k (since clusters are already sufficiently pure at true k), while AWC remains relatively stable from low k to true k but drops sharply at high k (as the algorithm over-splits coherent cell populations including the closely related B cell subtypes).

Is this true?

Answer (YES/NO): NO